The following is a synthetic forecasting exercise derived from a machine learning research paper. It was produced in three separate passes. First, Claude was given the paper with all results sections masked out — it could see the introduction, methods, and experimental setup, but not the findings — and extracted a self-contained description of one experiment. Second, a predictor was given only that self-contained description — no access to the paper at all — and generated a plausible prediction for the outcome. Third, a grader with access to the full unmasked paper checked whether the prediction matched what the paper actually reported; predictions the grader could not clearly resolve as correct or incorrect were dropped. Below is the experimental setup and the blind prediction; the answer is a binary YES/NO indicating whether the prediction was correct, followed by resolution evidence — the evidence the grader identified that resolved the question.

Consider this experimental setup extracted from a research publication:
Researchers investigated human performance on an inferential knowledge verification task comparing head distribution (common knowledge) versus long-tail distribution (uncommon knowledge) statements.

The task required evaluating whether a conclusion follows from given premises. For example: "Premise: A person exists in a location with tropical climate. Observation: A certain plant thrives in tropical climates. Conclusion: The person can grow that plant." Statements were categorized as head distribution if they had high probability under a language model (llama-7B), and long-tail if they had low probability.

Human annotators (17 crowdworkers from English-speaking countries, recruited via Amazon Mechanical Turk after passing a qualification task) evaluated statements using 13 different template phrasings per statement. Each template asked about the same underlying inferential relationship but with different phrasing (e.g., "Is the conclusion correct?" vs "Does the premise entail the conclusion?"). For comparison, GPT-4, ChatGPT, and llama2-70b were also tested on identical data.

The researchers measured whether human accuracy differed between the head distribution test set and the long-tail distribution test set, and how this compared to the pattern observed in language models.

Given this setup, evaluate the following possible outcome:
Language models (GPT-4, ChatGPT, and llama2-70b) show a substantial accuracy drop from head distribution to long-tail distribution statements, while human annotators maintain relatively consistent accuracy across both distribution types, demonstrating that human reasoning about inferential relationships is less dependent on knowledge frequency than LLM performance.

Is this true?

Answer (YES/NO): YES